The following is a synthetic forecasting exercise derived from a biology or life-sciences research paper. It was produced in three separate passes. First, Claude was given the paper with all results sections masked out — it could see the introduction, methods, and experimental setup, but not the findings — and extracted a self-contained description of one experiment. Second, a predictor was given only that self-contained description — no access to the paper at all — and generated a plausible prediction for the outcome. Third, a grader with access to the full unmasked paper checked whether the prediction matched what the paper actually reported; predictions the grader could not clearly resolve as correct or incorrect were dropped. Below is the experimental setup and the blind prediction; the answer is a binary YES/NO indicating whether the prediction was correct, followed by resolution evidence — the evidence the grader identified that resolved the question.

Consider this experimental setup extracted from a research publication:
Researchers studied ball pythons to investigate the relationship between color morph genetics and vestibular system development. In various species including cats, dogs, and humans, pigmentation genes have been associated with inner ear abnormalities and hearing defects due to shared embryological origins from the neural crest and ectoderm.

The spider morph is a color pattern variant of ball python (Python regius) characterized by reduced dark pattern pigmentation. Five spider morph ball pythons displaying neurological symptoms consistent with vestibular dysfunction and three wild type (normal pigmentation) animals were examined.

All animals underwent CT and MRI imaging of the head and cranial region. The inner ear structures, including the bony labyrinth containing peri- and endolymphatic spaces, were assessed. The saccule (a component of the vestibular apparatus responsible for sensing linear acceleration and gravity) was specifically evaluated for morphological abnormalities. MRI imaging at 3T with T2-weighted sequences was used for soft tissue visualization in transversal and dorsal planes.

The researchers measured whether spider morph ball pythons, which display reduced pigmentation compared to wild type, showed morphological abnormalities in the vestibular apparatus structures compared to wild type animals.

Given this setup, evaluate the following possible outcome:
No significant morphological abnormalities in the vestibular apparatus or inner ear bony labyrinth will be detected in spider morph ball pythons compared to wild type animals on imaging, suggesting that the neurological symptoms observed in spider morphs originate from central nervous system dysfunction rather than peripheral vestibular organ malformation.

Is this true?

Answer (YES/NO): NO